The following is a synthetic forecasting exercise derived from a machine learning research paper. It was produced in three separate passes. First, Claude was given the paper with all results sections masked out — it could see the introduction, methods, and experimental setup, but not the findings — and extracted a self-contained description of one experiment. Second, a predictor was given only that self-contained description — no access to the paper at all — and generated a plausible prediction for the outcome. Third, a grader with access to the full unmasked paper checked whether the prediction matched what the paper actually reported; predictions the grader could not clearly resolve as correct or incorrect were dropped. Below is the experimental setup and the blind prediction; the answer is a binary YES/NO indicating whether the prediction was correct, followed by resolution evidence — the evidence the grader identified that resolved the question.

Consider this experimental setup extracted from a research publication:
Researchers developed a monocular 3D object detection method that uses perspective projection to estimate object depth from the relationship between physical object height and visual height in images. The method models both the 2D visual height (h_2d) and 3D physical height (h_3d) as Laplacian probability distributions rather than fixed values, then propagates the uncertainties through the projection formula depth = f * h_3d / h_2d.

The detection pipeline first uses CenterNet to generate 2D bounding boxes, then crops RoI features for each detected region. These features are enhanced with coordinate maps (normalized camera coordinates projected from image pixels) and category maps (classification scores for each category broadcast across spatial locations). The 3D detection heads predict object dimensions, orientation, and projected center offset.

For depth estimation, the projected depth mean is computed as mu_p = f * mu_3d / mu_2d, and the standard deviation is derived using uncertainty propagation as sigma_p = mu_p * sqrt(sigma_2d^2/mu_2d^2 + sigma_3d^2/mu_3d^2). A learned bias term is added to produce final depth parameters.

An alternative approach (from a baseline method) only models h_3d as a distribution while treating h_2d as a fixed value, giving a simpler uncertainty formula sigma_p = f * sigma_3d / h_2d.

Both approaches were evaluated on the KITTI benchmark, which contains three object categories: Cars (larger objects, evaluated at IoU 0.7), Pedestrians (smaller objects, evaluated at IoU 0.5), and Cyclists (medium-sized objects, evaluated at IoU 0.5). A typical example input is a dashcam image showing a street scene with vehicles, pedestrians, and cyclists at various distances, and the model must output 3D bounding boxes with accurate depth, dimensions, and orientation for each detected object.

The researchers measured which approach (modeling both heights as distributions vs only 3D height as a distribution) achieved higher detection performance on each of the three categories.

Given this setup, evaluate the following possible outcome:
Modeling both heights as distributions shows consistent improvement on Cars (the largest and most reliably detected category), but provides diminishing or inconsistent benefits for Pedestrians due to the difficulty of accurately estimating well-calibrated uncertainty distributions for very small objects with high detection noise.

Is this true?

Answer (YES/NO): NO